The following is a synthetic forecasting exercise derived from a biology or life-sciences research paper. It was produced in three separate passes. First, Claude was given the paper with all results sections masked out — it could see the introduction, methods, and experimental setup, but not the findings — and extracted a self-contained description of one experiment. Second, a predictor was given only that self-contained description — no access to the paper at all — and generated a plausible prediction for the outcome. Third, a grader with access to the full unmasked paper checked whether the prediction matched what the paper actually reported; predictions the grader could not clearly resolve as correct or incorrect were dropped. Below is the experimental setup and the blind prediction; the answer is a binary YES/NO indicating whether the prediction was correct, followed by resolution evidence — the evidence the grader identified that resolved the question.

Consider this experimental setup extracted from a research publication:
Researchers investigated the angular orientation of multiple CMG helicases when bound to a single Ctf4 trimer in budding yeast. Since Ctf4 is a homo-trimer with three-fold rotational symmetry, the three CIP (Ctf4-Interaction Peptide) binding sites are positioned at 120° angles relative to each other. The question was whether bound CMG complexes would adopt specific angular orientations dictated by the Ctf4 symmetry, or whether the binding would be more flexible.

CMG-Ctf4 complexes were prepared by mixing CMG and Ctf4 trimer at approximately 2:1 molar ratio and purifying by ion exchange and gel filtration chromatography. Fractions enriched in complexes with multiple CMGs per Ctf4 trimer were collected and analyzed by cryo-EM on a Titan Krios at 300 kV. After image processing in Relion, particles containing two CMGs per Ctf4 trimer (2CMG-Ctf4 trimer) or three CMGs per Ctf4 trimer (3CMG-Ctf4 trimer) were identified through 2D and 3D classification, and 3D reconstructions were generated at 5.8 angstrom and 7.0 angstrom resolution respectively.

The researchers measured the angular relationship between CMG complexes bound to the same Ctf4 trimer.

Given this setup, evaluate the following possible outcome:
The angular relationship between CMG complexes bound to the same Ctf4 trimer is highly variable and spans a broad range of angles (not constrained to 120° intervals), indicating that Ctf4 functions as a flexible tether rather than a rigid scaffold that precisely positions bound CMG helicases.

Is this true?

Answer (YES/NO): NO